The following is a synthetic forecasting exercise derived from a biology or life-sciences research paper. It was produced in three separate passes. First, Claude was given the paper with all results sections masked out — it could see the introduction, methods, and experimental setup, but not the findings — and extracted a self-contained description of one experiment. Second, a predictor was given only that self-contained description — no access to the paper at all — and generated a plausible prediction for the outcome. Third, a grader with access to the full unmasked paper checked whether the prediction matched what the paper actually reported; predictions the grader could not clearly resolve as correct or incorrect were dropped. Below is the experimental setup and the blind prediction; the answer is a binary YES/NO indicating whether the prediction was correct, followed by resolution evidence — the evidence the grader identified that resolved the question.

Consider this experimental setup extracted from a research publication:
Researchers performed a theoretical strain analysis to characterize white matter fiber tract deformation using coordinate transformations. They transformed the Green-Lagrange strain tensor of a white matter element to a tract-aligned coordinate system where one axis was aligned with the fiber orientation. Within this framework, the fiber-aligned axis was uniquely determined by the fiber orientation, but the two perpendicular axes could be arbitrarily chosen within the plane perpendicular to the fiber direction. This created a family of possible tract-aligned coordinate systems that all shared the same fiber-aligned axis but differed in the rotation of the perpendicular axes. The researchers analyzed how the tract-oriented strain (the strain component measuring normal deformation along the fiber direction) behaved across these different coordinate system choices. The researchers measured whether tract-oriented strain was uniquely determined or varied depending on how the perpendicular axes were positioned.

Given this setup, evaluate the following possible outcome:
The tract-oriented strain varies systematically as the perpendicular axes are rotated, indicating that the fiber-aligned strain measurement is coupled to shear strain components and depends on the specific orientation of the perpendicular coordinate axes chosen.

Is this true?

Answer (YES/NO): NO